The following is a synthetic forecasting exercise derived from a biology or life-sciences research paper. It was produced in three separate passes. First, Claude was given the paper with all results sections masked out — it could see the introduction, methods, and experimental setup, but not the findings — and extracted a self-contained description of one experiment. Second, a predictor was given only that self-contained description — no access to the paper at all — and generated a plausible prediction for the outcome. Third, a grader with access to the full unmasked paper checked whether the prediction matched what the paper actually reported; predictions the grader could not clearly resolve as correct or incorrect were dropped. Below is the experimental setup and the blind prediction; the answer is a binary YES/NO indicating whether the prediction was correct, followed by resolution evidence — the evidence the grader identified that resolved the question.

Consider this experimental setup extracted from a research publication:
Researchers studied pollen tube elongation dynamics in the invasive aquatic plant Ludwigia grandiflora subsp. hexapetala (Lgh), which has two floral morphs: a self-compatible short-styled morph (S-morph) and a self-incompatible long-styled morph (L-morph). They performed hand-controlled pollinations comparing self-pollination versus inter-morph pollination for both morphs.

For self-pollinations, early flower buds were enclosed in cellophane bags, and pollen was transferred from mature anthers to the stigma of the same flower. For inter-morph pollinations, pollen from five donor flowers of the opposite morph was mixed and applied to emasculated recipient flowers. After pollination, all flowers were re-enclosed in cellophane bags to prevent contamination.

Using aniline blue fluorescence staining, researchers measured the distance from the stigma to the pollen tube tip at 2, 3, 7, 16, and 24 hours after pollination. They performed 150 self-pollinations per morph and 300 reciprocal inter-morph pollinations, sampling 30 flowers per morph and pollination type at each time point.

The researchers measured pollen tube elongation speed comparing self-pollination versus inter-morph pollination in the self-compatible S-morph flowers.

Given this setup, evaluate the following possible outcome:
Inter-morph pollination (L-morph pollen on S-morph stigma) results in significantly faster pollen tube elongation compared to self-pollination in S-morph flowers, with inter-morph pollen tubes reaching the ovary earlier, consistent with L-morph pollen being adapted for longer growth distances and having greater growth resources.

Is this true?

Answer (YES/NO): NO